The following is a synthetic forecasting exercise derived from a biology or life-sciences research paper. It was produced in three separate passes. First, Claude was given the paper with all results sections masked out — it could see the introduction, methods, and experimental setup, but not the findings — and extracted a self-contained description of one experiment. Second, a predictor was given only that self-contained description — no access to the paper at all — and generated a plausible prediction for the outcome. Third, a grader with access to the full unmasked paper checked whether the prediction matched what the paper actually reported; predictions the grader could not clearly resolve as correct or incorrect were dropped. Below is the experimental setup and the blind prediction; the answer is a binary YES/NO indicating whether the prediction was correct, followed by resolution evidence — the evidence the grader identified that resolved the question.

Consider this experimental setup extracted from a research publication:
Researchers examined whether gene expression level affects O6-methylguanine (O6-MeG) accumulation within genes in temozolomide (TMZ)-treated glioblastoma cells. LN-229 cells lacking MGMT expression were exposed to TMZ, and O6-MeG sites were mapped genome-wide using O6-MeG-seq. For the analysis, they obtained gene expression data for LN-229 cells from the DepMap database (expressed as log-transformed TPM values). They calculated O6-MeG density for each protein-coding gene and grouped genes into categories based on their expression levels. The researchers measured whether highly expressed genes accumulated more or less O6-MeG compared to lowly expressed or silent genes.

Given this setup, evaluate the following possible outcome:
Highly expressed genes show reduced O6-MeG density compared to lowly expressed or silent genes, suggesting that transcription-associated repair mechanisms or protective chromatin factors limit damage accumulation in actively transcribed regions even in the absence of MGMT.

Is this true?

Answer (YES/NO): NO